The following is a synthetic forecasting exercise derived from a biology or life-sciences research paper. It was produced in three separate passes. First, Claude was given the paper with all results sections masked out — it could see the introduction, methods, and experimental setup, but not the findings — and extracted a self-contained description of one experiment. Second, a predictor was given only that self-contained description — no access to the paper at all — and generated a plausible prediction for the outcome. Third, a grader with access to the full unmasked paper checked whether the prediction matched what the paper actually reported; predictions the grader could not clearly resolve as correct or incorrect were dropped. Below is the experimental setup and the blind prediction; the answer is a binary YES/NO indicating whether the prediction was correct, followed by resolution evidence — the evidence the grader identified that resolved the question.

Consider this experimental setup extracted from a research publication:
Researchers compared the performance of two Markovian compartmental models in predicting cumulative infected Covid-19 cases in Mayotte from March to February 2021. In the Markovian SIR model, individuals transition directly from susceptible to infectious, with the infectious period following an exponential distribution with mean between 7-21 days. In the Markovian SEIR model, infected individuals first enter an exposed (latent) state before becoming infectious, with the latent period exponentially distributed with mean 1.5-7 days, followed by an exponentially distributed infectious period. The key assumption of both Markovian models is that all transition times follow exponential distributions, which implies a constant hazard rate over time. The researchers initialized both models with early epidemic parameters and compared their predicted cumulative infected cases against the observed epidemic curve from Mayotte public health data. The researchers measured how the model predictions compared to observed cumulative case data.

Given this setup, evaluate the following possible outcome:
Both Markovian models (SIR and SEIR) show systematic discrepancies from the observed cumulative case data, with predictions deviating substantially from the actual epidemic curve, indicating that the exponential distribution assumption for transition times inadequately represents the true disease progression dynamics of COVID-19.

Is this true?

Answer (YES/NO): YES